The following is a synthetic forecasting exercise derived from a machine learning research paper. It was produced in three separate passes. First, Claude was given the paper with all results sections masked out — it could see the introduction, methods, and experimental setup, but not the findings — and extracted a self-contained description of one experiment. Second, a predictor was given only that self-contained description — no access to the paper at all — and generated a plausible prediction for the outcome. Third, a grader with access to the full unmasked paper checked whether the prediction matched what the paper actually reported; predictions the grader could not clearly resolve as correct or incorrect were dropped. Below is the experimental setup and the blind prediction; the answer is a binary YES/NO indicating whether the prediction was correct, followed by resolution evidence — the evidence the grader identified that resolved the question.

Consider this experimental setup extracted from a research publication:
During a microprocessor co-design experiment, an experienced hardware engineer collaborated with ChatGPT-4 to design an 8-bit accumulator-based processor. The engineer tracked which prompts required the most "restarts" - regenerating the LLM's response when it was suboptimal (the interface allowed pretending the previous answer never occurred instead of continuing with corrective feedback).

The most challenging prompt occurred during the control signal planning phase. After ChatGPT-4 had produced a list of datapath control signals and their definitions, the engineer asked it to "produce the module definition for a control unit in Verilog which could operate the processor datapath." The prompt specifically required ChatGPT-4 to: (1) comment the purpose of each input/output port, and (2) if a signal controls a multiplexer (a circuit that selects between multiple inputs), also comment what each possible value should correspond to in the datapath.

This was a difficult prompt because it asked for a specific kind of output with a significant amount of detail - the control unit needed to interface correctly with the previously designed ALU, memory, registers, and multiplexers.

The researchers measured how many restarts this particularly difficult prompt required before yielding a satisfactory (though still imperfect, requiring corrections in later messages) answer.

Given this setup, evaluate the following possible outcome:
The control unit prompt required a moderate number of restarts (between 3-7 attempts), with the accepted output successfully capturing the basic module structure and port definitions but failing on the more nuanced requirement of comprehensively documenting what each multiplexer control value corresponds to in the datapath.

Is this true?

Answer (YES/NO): NO